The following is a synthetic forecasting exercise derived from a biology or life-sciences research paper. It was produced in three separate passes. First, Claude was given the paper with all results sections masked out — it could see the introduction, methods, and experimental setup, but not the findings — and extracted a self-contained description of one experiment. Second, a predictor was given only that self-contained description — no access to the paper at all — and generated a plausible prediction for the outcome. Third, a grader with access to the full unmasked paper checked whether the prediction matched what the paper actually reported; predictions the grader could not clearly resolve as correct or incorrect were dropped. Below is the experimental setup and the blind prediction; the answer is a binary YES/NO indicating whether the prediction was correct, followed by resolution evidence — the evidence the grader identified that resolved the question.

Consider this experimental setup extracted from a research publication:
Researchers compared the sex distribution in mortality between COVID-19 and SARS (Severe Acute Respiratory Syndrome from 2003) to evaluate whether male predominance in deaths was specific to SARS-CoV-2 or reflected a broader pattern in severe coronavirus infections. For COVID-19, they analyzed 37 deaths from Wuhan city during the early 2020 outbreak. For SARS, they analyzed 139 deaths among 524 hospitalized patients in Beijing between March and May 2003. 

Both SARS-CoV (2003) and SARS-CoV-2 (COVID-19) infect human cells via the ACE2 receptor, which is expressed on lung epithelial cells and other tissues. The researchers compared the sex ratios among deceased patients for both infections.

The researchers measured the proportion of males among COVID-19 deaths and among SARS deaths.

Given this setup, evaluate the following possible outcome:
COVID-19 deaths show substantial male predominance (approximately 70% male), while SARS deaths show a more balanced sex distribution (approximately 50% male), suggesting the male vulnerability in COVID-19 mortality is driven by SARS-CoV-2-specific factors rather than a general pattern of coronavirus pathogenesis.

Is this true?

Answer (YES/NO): NO